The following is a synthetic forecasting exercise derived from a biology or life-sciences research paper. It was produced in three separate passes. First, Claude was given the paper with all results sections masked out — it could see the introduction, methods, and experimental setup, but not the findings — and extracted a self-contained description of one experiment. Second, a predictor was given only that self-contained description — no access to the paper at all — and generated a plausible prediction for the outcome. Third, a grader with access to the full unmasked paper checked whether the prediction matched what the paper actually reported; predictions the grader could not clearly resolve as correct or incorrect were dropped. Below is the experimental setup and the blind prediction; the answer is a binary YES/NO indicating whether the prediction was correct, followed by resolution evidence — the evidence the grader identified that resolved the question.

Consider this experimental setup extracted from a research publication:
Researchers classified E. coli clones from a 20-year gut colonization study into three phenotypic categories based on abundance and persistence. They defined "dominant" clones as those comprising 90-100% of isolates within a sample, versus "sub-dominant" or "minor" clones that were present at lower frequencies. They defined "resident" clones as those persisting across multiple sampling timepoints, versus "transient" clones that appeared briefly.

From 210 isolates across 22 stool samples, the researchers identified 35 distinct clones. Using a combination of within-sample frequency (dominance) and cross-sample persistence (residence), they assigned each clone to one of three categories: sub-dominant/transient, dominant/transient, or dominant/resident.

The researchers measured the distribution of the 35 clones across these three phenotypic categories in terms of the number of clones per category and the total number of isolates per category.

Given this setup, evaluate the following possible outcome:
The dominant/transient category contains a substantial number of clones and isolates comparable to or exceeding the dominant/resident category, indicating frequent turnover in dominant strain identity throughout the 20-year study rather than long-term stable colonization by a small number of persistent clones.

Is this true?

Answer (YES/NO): NO